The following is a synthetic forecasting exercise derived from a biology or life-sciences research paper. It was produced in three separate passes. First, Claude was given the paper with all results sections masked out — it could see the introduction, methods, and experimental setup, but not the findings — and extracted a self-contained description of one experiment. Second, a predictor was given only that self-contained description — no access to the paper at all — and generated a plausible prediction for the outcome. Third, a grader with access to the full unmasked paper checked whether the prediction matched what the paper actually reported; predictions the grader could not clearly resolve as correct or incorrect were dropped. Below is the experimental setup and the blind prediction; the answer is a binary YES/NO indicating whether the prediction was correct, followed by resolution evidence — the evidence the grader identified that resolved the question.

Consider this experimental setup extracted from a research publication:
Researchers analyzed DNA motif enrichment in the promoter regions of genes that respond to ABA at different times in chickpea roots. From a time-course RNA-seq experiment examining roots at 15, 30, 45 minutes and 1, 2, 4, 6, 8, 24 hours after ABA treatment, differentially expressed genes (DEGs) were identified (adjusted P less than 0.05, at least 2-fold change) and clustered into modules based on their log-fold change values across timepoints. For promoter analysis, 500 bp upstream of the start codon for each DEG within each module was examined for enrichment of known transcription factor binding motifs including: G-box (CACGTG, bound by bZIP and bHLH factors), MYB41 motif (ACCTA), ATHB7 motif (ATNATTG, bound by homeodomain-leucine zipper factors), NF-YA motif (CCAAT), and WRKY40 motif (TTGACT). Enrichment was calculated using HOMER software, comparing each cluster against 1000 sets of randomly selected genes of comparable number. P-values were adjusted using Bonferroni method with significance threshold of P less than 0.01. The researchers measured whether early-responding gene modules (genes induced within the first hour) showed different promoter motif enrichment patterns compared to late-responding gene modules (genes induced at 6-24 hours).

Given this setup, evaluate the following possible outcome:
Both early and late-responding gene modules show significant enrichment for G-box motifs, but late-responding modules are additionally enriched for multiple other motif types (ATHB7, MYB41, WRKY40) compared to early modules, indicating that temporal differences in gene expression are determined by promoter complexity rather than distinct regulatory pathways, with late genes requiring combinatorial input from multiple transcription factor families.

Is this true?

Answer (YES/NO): NO